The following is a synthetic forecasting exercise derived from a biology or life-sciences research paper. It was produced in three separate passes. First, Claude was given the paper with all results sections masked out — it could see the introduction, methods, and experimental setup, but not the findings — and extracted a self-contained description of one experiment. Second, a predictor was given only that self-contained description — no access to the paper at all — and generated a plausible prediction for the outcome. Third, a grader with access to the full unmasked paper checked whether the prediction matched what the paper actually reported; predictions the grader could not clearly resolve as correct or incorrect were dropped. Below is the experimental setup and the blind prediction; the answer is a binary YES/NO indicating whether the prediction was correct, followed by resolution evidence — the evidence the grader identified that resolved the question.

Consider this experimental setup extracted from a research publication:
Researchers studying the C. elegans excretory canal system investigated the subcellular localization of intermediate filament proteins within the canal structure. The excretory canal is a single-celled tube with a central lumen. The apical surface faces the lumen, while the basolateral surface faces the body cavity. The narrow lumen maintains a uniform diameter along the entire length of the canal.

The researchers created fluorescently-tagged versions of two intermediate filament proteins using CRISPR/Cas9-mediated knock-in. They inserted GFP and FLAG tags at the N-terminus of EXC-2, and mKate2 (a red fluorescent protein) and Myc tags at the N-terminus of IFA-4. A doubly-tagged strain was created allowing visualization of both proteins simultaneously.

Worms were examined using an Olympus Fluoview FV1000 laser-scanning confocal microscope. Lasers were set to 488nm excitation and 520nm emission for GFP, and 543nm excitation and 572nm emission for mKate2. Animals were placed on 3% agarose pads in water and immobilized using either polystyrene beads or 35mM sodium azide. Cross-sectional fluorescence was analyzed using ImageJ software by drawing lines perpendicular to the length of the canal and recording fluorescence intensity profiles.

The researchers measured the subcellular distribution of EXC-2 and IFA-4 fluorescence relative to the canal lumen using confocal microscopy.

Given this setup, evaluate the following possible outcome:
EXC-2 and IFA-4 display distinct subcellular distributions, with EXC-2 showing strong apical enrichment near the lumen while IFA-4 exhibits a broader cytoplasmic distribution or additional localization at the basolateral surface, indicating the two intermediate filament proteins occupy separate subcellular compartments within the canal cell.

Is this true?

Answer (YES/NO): NO